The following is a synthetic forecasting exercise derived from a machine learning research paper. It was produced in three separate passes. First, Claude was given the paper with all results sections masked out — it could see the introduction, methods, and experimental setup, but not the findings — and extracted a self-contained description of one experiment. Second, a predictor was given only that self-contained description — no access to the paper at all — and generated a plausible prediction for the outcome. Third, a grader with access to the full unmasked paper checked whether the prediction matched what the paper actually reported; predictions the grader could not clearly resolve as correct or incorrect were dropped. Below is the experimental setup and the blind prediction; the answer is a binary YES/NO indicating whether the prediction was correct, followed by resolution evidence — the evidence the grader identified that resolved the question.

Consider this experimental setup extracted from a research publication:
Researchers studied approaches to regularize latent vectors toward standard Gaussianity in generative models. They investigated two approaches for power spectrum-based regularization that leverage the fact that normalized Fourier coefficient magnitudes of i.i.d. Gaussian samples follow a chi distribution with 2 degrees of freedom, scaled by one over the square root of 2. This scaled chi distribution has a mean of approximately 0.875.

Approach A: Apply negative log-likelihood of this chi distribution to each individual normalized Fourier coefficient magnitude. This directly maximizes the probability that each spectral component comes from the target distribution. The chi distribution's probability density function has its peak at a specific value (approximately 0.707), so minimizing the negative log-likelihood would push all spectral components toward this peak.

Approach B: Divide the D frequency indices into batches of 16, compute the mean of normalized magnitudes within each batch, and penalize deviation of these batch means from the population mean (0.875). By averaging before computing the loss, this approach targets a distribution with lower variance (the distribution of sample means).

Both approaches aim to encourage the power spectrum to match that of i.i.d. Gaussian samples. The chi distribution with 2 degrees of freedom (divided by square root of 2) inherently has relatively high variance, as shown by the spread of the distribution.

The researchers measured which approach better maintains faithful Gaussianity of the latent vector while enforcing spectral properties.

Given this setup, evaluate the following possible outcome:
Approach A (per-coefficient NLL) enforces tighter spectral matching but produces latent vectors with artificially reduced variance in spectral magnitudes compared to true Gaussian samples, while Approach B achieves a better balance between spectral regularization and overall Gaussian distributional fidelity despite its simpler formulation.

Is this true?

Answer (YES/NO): NO